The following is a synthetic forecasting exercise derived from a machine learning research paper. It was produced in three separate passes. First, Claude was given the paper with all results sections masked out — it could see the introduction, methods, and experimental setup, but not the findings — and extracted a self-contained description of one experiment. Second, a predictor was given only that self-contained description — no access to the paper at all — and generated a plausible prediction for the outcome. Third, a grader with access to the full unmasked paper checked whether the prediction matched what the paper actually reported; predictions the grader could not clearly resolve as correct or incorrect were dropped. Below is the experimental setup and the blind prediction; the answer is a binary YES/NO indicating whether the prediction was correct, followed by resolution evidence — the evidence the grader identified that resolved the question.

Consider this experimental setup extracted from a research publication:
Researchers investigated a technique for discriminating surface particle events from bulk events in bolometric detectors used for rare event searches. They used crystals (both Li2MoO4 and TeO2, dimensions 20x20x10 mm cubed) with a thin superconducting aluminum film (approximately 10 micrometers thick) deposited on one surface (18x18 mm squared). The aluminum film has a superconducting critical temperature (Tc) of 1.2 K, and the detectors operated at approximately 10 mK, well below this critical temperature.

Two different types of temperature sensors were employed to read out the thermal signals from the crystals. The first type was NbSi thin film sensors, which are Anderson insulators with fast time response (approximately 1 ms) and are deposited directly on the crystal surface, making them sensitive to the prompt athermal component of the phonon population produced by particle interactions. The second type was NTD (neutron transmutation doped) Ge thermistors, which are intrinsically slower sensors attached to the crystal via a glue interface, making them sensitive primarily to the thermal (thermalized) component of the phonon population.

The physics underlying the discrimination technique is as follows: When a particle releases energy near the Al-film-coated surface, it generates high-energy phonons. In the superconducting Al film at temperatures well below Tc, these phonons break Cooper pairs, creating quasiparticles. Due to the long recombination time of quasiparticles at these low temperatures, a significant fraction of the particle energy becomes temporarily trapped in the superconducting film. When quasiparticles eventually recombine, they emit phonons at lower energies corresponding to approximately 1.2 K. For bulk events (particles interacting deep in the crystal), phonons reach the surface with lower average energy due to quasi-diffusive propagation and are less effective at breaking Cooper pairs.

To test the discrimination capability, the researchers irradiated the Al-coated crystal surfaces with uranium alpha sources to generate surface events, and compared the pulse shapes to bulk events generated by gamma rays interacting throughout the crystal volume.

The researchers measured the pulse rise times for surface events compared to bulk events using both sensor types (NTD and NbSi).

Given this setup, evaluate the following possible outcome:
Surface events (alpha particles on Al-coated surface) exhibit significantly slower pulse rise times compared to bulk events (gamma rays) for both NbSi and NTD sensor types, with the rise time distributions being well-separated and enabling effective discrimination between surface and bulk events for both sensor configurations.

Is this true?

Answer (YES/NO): NO